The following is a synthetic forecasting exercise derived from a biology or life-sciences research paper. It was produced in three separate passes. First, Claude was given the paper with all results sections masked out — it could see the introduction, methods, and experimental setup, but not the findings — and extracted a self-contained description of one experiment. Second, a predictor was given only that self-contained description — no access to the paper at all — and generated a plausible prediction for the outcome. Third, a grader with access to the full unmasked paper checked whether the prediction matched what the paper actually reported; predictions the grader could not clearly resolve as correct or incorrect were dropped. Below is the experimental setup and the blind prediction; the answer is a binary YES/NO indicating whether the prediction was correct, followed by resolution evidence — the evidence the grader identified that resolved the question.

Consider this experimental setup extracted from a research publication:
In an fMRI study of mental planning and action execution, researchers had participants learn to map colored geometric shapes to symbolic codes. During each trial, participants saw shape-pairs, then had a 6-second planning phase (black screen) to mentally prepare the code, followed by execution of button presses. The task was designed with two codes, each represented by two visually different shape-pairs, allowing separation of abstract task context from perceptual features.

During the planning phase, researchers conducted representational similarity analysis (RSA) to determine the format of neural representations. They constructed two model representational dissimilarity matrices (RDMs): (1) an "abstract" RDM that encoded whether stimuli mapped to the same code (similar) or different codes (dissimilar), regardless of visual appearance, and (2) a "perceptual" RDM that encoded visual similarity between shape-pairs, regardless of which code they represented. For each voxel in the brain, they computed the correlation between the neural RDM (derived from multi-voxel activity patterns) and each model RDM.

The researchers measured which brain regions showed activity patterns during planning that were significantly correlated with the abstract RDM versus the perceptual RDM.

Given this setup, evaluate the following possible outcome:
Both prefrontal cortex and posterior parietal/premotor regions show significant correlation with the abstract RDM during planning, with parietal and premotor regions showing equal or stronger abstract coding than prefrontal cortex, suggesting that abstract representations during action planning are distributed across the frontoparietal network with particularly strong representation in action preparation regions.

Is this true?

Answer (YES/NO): NO